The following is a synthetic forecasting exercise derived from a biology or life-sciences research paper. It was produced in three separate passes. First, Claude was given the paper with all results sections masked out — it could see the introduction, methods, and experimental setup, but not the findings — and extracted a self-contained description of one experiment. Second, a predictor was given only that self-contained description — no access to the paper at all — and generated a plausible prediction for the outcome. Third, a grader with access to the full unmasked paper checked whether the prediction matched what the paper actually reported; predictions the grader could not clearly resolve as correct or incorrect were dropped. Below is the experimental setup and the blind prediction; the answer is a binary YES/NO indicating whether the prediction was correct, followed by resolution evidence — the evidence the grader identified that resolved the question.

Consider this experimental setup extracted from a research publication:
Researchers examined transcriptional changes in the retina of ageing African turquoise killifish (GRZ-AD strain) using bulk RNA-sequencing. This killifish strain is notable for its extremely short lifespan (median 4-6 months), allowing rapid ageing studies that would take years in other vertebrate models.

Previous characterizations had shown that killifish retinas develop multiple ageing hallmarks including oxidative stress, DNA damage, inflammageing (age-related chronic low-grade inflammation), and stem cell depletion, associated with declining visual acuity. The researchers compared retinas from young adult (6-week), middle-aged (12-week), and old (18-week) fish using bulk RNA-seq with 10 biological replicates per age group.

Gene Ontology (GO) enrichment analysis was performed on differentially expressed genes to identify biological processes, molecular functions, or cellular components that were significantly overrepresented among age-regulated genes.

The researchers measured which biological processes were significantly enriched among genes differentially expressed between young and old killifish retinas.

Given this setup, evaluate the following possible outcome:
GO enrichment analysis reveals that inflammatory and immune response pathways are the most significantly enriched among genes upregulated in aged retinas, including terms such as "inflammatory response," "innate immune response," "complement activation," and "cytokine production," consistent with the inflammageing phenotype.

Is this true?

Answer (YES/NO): NO